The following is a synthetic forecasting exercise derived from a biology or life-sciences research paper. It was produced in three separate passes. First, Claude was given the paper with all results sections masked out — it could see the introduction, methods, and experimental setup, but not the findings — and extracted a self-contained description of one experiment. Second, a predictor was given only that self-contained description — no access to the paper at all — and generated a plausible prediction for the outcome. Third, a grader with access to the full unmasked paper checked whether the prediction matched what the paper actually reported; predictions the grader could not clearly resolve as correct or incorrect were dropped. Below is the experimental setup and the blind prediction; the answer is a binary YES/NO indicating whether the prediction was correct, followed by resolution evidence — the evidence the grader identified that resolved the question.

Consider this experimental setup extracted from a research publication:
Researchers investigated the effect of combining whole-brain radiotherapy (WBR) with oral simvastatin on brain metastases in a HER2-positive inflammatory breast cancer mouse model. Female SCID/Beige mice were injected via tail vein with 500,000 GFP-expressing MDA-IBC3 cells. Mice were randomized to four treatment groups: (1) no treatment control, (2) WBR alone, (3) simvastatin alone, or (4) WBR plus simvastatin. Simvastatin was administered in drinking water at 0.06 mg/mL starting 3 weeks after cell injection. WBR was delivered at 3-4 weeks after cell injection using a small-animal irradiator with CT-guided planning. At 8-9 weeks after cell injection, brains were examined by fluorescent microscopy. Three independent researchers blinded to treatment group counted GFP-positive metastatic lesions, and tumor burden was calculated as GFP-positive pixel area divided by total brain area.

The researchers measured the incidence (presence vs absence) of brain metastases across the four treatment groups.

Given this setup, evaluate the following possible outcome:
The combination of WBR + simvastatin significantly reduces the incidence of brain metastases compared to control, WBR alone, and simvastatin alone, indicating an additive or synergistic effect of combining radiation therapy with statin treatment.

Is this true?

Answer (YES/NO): NO